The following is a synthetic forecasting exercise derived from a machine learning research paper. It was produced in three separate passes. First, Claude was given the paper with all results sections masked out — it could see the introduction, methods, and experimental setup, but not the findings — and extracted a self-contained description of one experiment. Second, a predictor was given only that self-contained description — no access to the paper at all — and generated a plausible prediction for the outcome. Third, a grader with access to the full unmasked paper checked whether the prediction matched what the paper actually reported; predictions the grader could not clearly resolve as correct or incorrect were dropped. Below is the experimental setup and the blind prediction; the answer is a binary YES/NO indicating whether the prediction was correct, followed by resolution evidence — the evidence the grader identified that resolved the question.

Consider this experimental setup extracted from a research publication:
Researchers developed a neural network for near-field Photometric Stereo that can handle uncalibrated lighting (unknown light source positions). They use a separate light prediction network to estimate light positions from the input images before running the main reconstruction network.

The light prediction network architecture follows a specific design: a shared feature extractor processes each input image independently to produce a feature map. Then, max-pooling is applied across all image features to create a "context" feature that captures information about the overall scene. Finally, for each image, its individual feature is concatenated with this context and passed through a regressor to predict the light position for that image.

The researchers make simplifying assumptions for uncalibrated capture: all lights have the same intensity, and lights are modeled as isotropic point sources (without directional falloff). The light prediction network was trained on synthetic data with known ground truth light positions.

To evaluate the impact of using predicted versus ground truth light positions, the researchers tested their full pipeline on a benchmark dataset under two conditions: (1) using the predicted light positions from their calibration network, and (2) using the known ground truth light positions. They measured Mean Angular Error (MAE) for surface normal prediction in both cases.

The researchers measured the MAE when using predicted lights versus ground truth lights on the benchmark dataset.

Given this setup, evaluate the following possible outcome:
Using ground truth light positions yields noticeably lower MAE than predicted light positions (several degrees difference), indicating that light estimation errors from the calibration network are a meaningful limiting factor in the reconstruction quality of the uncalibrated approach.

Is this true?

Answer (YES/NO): NO